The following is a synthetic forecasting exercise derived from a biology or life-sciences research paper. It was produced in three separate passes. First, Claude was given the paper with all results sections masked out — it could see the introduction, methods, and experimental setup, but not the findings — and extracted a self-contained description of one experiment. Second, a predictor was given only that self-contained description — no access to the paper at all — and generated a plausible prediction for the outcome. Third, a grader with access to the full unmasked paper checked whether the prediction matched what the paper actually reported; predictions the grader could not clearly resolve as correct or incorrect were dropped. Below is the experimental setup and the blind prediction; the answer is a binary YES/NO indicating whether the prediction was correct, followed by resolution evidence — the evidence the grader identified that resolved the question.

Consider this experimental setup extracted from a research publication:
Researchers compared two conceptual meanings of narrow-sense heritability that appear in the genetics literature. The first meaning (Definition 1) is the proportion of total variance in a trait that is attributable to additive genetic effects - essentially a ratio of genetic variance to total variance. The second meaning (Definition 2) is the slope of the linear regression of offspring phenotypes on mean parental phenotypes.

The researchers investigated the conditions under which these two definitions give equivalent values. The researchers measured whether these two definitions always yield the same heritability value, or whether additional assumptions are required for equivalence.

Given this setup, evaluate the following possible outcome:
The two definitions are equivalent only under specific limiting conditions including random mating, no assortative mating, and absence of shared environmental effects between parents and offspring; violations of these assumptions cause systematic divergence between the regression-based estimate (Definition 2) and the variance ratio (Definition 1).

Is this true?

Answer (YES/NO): NO